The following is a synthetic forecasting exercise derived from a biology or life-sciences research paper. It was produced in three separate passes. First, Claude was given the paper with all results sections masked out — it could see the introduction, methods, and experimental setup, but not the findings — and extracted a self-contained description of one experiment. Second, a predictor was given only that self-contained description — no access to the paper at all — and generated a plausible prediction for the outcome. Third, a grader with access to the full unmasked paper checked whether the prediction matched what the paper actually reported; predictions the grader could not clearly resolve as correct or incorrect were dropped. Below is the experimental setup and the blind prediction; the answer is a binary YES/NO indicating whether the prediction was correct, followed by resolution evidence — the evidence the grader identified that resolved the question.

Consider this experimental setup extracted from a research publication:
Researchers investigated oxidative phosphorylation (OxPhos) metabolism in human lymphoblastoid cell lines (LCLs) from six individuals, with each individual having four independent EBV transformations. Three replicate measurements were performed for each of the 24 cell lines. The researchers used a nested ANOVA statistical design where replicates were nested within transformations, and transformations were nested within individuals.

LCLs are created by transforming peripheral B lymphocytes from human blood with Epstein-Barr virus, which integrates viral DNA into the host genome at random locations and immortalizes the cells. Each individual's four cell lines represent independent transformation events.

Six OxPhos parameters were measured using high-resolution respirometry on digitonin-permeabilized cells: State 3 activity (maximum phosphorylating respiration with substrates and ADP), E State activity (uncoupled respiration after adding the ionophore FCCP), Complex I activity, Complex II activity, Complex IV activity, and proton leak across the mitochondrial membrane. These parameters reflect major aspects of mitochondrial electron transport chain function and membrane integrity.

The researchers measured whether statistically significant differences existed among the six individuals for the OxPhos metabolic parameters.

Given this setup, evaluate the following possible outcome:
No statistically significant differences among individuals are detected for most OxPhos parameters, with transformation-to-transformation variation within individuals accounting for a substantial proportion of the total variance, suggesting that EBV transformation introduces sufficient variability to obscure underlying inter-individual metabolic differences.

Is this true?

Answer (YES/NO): NO